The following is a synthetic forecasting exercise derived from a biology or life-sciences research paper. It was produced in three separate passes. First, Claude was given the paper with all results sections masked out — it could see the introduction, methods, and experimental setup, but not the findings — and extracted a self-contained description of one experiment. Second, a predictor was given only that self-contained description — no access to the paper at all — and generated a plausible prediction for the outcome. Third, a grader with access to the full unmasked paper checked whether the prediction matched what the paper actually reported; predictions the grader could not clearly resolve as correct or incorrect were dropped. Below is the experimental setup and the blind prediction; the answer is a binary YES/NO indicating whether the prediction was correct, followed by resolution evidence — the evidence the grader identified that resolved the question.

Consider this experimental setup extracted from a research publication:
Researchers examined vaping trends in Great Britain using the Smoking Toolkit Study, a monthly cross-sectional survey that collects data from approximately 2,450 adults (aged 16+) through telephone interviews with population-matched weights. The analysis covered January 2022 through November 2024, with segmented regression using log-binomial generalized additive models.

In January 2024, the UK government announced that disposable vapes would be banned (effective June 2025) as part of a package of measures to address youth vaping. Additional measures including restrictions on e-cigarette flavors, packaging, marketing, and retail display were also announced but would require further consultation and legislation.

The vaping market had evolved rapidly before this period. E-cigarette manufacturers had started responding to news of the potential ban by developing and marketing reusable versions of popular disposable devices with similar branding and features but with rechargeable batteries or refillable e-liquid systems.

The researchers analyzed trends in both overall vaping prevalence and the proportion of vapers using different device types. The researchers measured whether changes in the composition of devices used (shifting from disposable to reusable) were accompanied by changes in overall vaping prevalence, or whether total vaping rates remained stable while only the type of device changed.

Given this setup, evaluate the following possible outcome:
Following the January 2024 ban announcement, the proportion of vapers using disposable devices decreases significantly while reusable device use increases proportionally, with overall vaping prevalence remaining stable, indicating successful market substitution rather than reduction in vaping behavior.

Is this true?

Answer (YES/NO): NO